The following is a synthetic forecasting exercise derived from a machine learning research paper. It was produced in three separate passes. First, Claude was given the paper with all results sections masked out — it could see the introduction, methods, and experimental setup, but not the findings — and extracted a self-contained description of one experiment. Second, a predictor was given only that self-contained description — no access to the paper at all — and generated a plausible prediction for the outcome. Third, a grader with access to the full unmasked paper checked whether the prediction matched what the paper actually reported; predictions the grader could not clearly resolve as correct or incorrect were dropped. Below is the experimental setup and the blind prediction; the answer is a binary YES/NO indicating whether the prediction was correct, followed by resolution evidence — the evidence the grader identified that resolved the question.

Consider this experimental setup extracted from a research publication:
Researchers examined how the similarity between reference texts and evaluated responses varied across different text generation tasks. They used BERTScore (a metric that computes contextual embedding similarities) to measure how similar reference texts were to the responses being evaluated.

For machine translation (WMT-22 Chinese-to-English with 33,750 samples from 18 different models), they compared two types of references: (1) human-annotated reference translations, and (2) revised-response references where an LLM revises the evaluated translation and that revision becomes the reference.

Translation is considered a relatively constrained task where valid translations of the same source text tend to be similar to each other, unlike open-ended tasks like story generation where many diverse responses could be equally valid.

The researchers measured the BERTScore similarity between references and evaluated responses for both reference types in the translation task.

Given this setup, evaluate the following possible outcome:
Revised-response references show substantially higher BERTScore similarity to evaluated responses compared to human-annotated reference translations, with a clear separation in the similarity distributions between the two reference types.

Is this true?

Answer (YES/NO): NO